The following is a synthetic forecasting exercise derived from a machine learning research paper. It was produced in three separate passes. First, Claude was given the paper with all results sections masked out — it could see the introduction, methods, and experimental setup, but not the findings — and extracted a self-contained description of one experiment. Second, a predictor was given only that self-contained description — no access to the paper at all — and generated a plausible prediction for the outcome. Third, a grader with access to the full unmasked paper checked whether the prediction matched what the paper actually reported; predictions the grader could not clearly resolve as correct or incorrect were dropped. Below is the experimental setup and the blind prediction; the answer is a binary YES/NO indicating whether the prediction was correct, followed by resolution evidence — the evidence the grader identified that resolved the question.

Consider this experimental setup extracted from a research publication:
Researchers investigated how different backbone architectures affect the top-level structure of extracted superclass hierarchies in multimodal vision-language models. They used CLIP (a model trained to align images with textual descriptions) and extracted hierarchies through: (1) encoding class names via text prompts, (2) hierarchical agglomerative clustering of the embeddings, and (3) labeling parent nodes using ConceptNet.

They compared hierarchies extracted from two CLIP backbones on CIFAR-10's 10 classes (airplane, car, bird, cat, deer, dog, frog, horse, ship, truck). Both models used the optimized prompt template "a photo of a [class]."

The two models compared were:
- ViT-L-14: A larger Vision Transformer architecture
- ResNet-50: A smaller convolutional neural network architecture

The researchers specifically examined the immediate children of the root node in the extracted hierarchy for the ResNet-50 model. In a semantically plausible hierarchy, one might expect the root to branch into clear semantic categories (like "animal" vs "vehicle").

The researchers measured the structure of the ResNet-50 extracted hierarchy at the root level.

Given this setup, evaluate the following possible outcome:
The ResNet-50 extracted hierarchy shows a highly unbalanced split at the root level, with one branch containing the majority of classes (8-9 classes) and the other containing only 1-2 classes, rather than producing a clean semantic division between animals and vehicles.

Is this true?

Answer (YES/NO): YES